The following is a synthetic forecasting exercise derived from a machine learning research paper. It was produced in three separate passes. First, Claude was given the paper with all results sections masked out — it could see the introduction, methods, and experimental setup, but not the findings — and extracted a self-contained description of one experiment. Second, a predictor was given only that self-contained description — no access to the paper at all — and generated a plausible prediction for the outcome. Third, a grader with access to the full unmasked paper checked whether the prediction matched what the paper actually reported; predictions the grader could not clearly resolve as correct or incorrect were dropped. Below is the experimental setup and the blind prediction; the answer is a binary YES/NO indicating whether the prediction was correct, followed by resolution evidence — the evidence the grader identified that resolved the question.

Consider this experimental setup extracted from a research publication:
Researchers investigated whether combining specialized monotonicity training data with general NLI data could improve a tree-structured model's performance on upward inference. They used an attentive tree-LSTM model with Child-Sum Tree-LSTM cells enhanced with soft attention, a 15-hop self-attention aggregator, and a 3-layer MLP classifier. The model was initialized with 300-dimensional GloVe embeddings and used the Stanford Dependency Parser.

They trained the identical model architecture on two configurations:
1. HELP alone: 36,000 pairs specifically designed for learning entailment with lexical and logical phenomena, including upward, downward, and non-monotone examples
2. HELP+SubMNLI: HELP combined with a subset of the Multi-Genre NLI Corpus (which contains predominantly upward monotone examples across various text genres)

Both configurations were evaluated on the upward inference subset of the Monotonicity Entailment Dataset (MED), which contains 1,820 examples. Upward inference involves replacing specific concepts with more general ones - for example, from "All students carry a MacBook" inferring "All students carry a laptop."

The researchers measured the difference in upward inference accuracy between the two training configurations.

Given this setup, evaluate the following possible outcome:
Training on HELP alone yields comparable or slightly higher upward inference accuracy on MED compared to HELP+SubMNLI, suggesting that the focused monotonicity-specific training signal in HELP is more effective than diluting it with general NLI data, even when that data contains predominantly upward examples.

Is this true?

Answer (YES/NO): NO